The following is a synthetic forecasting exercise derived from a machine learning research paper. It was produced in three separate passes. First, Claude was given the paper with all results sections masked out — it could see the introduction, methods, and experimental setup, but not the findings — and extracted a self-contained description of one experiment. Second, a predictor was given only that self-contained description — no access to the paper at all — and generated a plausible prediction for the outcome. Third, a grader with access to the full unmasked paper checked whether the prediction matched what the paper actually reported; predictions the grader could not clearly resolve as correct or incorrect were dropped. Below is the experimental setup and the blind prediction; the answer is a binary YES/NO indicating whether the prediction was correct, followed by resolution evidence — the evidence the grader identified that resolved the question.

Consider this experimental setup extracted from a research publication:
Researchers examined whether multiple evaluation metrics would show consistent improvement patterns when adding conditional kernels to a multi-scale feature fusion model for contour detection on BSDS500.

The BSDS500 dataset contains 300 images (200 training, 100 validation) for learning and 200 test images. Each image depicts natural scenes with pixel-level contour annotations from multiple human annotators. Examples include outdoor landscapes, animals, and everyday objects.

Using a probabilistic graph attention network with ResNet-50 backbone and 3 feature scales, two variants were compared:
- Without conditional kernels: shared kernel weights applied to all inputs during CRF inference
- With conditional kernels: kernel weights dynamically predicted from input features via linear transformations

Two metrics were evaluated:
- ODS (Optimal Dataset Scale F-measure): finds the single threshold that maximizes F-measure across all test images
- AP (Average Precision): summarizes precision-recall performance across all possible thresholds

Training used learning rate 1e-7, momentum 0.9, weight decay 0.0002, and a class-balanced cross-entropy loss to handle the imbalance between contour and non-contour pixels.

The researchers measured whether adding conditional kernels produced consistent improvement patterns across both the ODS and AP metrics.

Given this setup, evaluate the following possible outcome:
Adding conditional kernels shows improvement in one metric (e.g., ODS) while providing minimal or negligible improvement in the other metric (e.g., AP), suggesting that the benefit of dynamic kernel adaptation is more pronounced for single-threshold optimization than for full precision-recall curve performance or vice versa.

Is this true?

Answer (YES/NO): NO